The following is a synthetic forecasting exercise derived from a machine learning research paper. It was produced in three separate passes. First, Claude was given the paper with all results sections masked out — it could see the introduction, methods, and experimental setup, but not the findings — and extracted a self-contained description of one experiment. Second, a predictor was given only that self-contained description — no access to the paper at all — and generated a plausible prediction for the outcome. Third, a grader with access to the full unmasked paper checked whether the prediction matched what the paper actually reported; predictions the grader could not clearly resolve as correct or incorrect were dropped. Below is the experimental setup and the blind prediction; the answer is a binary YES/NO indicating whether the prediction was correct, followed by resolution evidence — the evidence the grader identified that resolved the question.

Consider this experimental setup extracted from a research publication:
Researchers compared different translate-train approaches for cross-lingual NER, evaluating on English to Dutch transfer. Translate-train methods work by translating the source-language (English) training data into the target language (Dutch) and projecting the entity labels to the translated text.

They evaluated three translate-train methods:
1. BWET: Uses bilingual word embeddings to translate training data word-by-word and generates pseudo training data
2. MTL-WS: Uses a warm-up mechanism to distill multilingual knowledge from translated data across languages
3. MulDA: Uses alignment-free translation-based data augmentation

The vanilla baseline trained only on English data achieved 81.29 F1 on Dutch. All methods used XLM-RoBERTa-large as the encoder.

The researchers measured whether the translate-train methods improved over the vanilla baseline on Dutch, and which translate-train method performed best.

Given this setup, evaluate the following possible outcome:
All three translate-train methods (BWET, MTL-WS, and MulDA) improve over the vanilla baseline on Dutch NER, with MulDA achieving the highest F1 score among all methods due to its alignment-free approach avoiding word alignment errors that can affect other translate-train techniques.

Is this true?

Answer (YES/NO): NO